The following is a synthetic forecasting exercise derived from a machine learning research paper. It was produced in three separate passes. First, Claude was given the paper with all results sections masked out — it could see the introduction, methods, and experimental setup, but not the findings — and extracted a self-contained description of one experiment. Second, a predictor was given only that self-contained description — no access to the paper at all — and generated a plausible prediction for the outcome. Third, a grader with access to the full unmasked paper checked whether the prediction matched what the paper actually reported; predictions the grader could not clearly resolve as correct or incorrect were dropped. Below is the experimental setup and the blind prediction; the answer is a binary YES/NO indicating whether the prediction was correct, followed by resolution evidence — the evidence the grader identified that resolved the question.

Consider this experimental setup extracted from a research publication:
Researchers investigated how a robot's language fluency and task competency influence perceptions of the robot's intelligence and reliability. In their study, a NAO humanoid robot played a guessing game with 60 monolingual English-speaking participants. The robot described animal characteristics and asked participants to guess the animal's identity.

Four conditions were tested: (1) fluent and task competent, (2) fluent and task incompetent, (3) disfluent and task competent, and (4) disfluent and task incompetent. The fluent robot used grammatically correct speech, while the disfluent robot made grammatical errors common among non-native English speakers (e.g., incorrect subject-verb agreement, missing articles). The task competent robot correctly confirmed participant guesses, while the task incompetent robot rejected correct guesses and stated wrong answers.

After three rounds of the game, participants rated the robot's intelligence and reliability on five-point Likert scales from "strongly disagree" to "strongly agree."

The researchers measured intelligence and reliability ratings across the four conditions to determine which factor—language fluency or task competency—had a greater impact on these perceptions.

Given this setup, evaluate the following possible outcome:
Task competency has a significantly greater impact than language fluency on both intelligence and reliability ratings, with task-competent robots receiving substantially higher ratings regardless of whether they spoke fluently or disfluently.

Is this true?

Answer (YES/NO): NO